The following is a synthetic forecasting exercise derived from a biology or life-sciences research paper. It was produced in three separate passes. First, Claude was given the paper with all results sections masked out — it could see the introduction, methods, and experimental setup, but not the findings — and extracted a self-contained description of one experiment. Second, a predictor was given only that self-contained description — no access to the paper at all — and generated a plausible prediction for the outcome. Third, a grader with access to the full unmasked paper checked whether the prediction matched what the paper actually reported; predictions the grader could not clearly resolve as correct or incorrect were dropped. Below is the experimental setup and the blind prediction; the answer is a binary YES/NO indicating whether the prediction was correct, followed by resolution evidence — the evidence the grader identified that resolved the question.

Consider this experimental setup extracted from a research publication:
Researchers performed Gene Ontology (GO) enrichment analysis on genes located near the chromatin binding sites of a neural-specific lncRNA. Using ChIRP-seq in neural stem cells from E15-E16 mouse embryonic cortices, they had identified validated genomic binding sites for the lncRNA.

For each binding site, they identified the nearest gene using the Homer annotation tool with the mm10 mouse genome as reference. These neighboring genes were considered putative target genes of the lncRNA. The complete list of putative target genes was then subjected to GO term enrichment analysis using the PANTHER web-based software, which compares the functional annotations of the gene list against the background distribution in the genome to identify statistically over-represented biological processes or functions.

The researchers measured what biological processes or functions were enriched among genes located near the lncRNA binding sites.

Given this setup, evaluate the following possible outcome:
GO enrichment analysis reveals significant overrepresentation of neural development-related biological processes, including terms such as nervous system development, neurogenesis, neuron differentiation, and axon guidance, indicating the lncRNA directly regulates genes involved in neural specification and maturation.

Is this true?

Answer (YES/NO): YES